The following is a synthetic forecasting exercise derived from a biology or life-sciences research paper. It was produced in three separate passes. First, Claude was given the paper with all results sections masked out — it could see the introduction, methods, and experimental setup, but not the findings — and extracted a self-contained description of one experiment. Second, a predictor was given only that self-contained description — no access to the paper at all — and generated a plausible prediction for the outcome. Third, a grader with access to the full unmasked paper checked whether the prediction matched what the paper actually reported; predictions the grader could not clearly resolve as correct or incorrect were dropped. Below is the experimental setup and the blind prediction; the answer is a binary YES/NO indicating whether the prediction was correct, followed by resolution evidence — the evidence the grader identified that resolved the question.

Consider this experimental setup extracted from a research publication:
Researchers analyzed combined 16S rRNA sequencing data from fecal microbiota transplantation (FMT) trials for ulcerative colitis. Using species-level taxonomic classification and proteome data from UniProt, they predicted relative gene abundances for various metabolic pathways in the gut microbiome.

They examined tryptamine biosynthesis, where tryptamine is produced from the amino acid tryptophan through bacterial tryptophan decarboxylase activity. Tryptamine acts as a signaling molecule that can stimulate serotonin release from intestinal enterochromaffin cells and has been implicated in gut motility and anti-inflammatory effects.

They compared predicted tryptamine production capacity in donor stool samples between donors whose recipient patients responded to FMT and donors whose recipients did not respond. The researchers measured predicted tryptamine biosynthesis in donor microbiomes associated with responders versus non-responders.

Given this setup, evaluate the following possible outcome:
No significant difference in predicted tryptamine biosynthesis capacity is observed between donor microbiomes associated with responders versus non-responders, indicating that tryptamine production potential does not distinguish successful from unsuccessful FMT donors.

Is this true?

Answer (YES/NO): NO